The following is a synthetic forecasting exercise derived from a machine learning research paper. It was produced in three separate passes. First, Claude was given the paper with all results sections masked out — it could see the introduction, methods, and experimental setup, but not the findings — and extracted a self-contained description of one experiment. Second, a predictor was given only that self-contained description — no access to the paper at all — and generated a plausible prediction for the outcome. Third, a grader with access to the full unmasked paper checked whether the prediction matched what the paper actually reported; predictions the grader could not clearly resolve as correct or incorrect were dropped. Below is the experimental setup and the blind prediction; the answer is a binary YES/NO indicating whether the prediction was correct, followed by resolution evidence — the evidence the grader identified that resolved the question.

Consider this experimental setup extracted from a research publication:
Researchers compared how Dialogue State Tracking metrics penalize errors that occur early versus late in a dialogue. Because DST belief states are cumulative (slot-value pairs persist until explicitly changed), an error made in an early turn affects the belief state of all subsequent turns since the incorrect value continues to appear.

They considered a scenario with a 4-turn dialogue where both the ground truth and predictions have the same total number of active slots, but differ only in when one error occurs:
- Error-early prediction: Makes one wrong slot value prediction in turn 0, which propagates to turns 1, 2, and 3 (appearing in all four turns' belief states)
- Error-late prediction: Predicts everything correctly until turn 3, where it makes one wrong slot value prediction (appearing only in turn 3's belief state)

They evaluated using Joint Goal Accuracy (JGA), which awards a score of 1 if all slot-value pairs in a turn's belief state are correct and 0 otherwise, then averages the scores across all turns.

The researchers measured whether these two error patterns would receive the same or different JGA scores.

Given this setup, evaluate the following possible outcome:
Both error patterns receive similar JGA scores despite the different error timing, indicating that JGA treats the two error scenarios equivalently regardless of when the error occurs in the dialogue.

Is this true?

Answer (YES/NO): NO